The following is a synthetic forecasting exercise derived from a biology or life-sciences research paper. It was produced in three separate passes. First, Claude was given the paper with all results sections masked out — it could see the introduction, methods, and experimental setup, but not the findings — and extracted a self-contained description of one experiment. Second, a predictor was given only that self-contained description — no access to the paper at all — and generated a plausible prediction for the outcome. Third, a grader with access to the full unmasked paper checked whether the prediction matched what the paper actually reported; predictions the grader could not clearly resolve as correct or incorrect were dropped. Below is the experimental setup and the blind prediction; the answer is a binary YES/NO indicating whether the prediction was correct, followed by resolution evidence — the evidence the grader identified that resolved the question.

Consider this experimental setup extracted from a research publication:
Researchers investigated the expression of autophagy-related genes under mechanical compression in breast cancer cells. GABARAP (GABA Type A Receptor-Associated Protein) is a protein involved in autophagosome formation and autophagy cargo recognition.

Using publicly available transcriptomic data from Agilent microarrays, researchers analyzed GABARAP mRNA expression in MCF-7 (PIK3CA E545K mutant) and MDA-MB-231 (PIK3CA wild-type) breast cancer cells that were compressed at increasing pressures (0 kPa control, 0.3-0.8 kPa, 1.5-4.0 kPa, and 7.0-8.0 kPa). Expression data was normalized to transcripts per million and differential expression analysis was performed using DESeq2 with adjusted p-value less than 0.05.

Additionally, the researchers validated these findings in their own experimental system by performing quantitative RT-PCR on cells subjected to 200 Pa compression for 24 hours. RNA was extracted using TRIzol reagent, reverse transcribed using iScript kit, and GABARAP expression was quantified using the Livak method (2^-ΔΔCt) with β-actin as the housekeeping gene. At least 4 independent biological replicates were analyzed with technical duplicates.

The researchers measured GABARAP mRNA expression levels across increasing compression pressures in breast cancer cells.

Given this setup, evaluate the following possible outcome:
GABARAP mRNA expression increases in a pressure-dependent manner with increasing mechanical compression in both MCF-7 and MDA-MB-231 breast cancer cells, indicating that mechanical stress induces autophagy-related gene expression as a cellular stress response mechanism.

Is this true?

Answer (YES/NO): NO